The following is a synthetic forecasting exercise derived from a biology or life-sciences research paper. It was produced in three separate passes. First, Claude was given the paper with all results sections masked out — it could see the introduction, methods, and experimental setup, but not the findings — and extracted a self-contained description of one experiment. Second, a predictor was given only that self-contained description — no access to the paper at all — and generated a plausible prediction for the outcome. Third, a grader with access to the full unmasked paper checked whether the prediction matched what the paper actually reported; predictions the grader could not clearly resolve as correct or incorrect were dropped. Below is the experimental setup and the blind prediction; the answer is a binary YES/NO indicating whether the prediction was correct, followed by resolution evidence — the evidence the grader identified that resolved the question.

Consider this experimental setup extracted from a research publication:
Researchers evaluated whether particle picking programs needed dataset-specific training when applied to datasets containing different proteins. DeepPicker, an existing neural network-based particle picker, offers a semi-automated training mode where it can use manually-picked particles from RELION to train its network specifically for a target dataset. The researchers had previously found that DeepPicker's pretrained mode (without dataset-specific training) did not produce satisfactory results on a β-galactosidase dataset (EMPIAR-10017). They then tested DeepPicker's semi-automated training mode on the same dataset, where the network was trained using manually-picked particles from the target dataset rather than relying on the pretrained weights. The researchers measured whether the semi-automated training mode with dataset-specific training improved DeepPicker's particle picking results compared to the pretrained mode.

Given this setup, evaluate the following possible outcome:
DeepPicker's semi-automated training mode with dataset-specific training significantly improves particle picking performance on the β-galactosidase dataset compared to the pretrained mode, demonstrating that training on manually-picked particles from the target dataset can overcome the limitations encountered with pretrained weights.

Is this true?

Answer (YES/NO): YES